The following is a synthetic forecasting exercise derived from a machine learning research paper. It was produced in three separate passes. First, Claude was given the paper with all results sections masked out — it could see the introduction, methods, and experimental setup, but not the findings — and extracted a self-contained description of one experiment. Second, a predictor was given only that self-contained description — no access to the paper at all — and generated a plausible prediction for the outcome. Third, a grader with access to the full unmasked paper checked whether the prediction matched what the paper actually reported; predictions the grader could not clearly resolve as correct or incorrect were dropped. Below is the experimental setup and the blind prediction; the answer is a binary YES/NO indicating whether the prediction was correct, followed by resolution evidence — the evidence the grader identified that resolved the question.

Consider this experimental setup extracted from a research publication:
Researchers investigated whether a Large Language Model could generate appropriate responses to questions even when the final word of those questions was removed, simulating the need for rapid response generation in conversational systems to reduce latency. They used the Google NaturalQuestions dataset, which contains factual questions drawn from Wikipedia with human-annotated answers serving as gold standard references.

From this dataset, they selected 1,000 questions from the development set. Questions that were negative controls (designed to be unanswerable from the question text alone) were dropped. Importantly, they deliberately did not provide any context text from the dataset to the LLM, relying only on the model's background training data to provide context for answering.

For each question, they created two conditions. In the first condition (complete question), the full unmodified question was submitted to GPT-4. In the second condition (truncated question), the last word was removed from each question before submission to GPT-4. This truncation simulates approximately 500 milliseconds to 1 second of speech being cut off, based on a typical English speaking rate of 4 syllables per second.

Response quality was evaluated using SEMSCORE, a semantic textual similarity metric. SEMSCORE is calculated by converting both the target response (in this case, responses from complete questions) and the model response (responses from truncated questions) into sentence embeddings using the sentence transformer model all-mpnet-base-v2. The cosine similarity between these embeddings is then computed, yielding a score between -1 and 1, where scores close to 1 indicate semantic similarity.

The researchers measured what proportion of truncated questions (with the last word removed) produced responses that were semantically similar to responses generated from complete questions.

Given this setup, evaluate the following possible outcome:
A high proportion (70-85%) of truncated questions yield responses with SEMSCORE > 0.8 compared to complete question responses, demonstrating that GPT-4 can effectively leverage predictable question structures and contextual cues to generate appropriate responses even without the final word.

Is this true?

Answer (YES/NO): NO